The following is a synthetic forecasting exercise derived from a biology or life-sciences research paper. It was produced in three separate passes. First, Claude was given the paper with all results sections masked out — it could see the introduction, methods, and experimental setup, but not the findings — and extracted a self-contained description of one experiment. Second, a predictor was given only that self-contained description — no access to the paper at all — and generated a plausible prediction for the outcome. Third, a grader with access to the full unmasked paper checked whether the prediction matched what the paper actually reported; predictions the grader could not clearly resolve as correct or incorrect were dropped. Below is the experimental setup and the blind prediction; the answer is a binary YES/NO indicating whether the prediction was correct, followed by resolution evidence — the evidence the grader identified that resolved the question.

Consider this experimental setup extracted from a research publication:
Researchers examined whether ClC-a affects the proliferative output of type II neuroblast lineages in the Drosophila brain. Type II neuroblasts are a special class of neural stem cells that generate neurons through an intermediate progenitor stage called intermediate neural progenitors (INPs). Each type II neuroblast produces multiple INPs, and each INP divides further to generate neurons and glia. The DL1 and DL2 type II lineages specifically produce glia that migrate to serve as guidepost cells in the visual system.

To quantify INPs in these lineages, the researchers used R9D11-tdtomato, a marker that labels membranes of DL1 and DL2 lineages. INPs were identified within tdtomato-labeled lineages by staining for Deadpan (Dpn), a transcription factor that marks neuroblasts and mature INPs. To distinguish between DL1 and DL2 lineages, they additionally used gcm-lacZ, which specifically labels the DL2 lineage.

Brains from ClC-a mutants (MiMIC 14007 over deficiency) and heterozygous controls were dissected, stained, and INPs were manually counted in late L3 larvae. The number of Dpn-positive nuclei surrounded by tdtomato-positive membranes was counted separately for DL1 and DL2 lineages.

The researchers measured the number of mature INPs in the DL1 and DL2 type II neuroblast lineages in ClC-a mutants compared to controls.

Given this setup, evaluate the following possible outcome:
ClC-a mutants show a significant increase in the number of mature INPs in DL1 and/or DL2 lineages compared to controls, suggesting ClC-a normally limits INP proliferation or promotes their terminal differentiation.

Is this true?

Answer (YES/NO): YES